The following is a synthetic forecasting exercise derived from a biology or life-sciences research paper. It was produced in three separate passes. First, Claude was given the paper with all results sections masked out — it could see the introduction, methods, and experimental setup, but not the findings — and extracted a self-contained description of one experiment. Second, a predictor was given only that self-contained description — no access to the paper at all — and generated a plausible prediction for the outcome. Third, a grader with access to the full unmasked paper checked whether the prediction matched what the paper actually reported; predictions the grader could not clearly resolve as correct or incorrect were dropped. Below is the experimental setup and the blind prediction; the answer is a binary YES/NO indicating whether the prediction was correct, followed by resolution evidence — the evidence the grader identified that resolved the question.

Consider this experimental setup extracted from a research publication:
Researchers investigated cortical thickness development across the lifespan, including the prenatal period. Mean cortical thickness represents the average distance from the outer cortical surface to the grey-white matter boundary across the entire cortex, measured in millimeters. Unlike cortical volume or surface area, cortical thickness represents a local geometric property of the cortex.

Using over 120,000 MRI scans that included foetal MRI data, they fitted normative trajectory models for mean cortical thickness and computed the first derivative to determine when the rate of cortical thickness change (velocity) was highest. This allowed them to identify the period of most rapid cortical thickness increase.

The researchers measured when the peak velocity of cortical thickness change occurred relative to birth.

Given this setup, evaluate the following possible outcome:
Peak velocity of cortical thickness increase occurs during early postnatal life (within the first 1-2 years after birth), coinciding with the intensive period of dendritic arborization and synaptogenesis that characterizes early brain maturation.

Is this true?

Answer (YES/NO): NO